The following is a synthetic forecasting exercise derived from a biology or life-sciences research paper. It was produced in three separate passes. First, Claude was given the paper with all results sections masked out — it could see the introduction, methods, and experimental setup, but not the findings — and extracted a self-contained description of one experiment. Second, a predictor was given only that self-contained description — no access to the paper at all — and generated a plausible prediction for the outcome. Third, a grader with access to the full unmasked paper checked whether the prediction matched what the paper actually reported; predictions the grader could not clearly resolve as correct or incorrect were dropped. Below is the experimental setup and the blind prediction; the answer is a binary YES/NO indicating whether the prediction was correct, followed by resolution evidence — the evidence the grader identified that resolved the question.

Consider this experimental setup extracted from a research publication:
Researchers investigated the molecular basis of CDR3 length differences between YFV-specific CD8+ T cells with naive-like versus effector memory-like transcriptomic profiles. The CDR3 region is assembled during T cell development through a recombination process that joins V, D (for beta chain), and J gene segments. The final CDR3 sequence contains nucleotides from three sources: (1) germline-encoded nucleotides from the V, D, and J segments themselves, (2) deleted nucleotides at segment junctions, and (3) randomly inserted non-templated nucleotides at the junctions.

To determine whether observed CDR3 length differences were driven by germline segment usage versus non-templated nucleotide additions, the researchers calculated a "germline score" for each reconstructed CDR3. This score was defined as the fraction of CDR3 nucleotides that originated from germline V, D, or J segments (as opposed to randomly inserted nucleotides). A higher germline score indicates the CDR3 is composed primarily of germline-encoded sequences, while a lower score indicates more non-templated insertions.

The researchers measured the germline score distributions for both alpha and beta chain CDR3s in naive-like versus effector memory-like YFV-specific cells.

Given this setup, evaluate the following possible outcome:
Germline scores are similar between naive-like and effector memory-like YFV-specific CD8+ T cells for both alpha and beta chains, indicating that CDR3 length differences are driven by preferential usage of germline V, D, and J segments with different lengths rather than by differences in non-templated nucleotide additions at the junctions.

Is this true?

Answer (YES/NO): NO